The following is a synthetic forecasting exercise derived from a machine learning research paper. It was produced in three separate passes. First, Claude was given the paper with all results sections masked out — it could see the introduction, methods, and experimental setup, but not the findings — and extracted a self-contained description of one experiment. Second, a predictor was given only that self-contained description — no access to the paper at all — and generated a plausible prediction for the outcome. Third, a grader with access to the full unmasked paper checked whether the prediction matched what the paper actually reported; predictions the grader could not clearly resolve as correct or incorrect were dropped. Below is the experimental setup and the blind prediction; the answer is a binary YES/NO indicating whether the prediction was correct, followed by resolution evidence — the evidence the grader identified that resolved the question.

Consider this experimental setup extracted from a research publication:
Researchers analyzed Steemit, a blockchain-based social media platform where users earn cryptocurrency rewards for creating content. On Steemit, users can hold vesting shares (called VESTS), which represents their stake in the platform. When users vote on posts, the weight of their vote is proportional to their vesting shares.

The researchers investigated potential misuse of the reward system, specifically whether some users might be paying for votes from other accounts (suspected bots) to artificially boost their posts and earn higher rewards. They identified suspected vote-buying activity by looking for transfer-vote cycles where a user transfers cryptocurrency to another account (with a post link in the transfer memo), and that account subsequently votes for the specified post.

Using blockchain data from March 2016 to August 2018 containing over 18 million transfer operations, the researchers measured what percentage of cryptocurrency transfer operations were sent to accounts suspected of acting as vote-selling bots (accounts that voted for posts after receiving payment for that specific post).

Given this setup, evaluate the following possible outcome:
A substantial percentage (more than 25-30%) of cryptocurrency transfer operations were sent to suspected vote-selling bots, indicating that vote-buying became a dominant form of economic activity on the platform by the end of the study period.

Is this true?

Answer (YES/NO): NO